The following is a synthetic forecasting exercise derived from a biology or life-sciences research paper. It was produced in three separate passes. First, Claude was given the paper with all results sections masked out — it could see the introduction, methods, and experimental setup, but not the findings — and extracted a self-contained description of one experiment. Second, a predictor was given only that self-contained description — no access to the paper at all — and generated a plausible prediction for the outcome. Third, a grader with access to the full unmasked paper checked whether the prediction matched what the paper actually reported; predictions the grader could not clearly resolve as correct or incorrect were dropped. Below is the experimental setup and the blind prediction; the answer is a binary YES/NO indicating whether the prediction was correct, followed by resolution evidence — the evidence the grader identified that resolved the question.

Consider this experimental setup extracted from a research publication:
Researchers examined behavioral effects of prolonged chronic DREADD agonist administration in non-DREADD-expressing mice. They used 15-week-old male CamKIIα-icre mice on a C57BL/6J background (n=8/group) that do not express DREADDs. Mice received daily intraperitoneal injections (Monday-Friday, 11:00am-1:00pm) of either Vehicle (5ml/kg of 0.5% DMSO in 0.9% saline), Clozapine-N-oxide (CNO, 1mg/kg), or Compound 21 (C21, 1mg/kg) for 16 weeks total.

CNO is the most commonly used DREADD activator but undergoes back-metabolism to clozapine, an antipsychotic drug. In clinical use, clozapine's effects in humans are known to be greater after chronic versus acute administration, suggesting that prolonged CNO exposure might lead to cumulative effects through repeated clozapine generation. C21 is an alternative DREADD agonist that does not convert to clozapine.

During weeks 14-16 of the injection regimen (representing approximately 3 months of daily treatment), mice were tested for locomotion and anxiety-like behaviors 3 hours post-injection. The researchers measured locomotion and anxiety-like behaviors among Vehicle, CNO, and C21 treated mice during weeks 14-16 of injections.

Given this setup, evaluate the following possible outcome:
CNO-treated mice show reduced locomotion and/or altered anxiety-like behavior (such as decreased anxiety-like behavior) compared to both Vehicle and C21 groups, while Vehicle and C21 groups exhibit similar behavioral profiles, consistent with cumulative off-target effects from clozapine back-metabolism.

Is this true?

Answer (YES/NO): NO